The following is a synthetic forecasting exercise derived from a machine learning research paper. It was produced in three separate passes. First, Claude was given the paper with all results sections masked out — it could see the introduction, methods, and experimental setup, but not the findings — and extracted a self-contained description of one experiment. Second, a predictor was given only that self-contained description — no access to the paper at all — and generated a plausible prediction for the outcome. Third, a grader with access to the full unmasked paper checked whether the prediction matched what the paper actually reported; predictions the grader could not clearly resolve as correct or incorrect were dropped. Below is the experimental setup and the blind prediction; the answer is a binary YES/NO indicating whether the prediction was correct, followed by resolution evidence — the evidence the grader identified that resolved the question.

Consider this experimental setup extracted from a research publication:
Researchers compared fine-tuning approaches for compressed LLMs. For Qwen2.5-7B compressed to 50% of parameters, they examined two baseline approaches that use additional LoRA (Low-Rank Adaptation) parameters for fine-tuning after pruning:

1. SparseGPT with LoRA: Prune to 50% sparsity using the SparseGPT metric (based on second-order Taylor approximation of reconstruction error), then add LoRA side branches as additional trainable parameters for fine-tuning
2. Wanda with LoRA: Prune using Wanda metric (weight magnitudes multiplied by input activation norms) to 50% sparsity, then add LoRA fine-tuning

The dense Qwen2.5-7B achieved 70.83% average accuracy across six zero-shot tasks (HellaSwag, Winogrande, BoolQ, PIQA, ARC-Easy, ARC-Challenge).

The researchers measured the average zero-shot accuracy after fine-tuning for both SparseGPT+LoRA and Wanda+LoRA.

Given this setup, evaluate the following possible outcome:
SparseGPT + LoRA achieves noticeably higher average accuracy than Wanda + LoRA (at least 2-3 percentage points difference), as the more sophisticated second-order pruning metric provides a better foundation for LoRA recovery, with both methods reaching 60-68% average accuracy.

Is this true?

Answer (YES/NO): NO